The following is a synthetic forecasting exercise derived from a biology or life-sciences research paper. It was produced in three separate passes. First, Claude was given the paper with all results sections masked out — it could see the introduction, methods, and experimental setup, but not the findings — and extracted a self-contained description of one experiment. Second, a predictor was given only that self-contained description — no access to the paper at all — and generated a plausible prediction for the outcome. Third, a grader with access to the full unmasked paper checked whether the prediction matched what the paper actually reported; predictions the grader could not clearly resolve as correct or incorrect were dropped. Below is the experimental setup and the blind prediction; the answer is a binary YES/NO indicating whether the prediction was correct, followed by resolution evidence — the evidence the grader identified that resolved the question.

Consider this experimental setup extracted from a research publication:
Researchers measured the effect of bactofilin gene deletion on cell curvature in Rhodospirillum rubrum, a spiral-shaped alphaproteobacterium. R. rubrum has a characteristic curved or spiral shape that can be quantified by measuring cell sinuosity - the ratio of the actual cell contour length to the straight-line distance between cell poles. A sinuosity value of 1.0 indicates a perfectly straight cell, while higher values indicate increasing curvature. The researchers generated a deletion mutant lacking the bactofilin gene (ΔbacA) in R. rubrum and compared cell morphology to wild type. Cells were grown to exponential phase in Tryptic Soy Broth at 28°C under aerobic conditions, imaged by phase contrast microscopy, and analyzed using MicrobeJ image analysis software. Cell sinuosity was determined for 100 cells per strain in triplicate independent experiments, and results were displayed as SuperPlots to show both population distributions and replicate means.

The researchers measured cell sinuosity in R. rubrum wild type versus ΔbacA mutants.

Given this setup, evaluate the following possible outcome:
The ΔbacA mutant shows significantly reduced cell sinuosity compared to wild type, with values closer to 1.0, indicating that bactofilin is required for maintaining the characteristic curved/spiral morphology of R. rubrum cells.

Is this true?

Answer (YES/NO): NO